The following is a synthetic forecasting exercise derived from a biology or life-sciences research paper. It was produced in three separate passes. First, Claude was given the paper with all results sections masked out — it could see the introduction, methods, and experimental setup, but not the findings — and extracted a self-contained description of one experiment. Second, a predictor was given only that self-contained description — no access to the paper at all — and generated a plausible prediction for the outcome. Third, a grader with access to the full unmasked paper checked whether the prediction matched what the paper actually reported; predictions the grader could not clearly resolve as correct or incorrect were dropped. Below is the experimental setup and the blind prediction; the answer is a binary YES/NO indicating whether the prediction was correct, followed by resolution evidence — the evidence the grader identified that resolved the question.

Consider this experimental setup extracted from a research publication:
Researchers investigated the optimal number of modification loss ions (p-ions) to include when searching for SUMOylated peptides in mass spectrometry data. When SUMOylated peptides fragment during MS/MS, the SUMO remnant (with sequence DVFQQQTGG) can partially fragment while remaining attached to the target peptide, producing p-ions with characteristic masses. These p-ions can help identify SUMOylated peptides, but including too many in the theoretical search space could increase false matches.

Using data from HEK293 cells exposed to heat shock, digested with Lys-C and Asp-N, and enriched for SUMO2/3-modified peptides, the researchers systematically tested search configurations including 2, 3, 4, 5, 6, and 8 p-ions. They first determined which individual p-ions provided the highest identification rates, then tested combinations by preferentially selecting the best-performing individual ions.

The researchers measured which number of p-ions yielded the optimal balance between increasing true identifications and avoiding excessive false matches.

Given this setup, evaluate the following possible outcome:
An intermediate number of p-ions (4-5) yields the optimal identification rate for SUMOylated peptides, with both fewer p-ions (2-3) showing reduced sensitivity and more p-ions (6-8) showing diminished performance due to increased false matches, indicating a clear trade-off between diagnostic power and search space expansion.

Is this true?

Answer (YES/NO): NO